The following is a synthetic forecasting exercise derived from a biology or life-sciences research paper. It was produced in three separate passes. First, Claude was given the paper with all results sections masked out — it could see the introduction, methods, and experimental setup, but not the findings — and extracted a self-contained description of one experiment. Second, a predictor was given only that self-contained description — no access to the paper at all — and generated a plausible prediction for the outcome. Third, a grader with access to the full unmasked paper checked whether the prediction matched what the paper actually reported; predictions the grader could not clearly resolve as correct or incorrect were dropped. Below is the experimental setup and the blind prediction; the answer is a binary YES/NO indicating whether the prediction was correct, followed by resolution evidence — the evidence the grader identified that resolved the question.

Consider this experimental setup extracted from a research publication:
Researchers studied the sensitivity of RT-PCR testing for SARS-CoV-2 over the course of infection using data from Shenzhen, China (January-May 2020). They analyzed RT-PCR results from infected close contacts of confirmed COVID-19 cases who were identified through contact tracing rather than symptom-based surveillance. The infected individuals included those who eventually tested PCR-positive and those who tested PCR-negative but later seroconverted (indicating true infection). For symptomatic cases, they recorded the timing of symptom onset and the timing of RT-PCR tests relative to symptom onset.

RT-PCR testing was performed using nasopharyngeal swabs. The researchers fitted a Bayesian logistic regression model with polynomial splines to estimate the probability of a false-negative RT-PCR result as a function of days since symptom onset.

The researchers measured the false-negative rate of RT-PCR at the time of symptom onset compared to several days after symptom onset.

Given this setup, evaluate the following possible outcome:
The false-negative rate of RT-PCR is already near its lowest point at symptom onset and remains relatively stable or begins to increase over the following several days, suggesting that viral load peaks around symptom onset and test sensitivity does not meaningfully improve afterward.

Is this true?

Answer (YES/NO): NO